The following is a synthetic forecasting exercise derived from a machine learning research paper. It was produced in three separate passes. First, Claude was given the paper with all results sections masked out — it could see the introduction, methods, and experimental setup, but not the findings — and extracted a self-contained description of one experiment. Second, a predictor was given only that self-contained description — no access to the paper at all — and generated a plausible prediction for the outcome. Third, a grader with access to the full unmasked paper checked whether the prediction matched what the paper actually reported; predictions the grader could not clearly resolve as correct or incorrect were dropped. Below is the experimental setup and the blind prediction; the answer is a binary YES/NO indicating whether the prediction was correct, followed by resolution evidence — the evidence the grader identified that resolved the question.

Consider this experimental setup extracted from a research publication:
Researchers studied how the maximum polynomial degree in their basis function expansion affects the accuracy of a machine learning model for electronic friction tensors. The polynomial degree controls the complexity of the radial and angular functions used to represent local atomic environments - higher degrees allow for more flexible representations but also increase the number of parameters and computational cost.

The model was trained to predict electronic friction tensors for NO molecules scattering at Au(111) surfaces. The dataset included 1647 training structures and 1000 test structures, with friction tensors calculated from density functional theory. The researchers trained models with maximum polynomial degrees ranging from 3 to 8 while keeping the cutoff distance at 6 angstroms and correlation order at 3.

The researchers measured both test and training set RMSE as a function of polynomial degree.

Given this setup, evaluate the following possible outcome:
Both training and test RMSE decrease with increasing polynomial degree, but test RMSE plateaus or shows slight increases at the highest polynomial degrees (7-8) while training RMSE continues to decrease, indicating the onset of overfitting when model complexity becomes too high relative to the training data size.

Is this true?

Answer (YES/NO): YES